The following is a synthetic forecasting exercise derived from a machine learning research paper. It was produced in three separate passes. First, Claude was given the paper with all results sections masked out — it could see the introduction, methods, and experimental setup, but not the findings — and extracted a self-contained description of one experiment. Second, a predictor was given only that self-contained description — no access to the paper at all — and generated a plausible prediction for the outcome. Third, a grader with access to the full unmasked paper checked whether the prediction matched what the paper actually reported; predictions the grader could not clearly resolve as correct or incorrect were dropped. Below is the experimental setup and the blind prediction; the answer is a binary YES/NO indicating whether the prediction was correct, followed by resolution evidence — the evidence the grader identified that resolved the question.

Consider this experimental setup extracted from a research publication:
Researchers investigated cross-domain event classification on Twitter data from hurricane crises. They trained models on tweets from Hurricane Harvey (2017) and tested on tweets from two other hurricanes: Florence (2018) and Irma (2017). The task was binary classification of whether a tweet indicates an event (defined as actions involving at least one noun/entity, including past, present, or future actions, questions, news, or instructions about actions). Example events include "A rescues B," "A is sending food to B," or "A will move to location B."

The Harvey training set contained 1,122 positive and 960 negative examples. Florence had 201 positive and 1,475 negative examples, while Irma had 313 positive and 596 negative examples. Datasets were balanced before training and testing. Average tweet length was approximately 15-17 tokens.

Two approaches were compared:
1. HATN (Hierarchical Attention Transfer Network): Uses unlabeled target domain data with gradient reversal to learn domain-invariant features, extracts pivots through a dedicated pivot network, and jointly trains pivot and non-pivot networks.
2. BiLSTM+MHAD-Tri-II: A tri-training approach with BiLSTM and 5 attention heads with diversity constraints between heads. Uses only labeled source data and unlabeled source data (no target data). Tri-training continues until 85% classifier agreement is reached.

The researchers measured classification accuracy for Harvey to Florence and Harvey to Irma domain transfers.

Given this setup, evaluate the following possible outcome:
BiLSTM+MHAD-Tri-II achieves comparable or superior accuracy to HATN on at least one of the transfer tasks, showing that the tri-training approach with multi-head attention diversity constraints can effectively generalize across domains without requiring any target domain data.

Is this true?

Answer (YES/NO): YES